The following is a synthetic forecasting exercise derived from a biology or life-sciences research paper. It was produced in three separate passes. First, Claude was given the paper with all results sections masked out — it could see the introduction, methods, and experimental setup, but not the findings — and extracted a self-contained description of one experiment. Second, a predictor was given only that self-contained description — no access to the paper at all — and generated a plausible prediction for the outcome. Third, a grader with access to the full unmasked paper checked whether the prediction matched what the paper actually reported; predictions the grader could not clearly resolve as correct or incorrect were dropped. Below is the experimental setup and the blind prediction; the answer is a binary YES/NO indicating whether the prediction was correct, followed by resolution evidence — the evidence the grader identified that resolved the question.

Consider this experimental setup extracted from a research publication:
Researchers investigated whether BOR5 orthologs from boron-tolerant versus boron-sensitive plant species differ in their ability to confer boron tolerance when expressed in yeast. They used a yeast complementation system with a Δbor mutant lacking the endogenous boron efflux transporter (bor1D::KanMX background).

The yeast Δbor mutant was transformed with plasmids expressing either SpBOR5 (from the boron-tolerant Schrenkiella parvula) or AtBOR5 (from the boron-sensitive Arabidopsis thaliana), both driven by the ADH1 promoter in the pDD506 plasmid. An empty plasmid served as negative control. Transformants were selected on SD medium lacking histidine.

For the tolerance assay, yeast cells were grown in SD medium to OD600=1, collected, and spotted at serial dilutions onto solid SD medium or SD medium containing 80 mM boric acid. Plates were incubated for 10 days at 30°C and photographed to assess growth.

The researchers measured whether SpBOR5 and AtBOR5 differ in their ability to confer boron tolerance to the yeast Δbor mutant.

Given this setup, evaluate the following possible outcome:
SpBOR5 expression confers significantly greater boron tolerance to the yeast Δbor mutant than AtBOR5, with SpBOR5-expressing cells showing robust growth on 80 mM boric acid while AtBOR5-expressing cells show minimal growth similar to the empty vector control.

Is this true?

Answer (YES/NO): YES